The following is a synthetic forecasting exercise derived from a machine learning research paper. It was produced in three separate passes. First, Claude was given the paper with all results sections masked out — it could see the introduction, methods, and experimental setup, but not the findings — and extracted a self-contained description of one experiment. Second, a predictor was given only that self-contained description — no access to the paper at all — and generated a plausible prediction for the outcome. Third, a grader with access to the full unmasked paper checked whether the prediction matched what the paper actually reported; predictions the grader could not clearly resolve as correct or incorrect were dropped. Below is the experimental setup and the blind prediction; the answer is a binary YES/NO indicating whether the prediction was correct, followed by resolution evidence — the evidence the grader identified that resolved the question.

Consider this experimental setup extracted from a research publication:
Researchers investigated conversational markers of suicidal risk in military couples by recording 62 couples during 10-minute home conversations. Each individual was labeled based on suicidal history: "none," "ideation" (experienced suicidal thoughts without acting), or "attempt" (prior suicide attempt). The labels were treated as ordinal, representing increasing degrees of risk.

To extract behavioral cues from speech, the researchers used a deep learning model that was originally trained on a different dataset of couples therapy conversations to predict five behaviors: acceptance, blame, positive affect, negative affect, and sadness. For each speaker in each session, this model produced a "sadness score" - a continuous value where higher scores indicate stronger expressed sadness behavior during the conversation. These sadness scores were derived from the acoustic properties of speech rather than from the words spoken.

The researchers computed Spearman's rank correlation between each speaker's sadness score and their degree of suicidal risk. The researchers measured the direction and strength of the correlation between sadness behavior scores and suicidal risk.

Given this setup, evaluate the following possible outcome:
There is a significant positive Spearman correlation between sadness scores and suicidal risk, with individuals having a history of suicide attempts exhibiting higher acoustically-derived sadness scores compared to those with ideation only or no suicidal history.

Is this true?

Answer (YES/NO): NO